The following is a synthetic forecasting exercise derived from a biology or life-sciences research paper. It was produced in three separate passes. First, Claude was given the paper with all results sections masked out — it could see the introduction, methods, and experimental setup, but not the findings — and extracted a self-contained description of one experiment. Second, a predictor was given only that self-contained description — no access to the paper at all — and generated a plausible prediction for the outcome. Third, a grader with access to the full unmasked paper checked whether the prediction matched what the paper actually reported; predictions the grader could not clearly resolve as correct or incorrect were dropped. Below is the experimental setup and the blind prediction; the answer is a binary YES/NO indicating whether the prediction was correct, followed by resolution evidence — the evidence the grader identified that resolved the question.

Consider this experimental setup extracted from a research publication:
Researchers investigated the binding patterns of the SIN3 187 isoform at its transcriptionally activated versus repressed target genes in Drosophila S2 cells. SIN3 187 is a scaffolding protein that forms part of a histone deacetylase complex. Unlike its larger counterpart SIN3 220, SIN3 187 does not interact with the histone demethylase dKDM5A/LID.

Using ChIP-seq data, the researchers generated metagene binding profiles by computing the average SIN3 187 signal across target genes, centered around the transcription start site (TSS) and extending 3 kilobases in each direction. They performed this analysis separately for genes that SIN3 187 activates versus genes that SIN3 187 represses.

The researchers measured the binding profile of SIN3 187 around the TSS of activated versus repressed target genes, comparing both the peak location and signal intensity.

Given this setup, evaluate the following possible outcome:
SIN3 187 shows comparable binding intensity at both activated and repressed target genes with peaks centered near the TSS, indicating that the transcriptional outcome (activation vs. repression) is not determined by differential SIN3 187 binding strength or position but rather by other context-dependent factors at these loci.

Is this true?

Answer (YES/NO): NO